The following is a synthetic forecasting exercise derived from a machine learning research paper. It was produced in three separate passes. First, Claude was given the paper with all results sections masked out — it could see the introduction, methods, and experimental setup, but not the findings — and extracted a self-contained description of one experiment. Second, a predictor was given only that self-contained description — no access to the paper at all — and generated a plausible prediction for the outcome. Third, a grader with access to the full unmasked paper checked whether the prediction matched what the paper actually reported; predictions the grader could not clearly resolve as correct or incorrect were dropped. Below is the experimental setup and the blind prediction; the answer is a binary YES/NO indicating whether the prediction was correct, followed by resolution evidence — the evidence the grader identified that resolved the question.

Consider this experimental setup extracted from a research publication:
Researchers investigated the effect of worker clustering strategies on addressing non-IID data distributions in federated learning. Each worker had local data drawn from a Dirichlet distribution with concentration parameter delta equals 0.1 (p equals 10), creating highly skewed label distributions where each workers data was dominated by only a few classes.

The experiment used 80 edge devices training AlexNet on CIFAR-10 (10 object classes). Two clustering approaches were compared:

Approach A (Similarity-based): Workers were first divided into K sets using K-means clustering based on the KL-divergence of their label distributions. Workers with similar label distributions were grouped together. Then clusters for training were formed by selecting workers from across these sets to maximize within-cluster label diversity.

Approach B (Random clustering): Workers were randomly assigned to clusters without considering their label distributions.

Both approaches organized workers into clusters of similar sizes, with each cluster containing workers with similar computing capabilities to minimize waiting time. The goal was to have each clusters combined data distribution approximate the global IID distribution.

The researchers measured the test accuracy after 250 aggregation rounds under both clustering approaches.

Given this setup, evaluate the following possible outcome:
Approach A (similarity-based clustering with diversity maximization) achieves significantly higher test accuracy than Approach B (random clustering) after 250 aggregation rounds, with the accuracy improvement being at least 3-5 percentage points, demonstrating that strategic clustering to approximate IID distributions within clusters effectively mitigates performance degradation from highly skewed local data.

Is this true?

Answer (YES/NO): YES